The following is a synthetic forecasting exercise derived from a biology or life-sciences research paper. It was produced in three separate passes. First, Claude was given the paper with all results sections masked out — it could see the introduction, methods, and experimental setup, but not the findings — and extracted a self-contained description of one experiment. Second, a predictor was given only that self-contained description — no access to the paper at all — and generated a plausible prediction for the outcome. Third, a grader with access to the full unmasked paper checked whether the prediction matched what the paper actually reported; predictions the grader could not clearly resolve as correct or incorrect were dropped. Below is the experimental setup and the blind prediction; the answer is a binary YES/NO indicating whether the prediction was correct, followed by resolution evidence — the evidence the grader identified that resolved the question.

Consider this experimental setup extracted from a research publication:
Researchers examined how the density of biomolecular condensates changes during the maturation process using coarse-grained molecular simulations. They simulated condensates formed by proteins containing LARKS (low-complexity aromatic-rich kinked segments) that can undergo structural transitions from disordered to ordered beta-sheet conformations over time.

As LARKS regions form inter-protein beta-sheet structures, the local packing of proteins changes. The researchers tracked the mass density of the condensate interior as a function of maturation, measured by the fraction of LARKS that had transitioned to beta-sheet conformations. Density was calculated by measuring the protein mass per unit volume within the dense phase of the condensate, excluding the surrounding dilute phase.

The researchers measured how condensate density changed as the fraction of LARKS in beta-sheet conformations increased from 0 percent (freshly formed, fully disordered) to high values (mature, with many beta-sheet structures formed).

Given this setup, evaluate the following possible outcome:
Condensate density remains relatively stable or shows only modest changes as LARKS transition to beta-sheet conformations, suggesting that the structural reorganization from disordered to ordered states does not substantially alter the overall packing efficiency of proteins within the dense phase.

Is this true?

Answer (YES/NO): NO